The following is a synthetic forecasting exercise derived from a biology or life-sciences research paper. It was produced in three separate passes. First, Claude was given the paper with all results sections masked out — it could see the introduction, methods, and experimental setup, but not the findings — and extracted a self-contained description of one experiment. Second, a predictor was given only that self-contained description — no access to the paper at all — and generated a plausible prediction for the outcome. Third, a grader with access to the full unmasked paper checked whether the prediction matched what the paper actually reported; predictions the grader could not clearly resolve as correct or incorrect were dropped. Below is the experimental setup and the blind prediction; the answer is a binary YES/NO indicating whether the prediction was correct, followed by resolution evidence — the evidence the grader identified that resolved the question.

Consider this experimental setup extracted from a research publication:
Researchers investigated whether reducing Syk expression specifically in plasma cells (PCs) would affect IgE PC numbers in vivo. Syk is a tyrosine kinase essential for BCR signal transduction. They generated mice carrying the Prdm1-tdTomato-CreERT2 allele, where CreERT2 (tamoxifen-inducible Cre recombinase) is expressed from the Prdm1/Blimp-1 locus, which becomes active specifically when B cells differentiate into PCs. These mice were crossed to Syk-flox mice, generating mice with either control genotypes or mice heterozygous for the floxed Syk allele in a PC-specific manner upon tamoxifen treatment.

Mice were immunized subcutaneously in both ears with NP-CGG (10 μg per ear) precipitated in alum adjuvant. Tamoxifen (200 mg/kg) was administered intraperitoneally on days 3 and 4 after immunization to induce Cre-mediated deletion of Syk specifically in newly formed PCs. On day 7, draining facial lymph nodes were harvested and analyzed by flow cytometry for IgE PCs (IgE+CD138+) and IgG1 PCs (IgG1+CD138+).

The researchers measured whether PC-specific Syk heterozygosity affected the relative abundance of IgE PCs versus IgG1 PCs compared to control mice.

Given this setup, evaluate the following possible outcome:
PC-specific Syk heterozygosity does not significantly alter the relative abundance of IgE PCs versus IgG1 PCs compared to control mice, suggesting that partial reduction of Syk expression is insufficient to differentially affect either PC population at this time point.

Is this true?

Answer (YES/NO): NO